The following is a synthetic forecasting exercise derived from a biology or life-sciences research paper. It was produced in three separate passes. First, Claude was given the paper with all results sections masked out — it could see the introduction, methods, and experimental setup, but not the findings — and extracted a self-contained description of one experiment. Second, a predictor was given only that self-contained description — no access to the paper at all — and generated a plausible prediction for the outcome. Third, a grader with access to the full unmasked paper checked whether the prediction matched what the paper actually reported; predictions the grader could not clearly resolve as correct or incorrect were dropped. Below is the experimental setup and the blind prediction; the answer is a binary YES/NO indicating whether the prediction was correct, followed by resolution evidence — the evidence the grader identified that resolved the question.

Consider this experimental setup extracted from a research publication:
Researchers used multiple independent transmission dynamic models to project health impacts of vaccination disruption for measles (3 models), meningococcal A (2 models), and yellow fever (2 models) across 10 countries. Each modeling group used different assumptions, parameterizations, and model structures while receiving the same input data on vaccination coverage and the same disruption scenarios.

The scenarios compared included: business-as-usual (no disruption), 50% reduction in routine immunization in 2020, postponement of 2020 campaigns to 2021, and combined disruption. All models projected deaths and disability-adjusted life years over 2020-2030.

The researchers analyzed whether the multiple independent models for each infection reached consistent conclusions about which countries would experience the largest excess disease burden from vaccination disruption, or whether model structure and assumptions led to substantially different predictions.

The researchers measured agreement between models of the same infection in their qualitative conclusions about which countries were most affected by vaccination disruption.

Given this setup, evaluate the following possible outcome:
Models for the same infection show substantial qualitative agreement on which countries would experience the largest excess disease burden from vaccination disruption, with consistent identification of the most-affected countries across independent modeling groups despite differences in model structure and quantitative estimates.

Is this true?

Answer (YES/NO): YES